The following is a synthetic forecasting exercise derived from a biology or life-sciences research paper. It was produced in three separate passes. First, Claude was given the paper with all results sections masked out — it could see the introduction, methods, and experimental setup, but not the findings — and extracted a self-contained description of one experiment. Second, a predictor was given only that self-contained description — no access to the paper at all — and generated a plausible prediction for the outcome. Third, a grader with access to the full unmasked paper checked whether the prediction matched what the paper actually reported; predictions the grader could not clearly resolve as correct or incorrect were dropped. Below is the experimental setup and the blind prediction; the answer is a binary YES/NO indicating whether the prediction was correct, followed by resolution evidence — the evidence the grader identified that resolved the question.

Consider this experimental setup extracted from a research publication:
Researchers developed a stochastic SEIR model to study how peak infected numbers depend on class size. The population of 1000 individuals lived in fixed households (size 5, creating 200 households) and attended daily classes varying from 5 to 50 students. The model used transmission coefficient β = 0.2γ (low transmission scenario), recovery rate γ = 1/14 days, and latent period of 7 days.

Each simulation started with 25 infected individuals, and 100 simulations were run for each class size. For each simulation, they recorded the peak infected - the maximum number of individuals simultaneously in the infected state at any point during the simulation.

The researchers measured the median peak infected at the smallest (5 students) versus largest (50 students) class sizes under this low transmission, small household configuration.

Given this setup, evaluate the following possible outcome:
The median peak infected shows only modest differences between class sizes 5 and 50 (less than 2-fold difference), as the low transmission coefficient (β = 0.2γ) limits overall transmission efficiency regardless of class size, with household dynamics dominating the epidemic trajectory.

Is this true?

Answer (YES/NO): YES